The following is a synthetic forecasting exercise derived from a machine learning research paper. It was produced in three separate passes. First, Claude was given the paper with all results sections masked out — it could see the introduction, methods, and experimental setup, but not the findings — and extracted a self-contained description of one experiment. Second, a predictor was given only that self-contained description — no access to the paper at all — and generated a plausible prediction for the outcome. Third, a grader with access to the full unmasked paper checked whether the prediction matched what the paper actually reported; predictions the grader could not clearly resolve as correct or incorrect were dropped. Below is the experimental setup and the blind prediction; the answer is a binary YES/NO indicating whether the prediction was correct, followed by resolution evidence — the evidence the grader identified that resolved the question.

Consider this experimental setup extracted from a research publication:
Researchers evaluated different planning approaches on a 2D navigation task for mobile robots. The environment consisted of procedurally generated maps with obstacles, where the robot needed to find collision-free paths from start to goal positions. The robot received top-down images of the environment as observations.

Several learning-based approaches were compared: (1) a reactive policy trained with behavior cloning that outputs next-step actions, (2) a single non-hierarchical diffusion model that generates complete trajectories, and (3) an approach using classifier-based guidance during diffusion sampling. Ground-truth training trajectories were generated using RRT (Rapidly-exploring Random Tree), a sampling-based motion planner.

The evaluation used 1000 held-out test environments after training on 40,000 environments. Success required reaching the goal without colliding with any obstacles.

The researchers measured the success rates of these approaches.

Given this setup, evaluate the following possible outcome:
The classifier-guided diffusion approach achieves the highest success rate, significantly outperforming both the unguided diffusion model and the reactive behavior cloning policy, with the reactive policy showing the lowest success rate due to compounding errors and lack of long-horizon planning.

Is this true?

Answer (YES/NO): NO